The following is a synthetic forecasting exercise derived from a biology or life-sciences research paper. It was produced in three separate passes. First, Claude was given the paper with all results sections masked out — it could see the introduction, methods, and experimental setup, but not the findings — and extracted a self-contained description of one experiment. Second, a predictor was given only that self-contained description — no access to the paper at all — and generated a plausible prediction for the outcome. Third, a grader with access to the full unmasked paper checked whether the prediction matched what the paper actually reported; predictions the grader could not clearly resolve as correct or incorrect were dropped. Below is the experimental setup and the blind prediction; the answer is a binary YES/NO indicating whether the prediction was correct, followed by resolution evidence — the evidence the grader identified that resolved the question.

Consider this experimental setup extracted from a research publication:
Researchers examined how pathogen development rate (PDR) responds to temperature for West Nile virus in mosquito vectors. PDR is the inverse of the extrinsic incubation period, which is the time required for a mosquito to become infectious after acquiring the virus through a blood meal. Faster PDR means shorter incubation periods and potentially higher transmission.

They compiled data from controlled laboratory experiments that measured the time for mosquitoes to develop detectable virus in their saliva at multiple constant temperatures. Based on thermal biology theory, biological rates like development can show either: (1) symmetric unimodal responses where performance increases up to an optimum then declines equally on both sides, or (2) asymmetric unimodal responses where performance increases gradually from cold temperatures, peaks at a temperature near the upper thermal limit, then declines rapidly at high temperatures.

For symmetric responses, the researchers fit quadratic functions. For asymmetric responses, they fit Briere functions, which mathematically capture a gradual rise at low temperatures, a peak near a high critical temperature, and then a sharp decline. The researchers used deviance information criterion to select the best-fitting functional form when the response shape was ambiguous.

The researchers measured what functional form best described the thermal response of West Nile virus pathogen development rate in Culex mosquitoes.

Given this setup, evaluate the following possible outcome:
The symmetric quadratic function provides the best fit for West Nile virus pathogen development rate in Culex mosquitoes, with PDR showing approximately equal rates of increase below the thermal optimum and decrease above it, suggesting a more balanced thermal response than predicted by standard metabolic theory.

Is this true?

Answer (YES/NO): NO